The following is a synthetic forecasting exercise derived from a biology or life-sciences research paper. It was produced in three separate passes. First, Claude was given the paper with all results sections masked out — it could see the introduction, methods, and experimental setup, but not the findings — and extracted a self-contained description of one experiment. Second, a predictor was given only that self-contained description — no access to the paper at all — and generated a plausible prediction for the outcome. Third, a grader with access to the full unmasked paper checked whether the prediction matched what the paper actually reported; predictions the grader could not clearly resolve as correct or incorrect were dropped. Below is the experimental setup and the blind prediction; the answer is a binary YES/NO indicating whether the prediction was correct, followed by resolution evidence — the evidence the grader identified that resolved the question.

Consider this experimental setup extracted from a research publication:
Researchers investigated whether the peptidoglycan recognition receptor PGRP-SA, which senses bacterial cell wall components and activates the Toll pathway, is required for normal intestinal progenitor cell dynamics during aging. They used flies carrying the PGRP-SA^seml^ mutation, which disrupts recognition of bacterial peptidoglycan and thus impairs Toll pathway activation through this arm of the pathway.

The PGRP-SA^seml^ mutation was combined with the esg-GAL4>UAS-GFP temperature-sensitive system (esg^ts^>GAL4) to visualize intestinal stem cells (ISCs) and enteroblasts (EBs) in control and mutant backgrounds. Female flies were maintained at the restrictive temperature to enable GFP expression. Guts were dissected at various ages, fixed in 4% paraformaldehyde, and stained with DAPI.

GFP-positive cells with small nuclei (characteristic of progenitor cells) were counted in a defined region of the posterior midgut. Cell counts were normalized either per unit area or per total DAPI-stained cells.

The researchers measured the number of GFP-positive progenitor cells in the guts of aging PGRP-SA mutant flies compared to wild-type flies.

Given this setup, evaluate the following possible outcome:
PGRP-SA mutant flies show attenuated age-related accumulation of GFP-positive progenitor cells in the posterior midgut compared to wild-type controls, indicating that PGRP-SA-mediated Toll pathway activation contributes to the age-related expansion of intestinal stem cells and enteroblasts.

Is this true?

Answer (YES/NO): NO